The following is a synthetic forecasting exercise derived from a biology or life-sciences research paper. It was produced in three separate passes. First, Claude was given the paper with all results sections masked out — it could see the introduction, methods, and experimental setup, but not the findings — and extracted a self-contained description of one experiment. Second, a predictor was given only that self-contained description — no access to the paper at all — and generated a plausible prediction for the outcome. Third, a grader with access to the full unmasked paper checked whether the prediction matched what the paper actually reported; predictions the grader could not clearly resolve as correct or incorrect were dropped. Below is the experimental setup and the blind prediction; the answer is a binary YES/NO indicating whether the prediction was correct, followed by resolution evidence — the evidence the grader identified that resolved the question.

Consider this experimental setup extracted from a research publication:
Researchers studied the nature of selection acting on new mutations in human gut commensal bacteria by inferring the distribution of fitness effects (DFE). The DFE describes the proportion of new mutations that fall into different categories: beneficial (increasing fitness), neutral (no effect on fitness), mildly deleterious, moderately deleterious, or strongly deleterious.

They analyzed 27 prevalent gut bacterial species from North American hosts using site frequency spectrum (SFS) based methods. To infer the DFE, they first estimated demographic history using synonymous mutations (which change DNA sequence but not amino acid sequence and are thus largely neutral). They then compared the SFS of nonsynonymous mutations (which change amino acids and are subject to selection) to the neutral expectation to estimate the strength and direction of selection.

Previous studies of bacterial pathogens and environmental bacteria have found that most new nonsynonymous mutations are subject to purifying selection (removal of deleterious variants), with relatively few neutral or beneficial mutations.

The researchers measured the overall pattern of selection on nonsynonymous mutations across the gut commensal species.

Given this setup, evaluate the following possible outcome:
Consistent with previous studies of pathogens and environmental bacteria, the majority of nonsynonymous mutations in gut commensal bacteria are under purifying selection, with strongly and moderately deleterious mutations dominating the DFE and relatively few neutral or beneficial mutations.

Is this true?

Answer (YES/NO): YES